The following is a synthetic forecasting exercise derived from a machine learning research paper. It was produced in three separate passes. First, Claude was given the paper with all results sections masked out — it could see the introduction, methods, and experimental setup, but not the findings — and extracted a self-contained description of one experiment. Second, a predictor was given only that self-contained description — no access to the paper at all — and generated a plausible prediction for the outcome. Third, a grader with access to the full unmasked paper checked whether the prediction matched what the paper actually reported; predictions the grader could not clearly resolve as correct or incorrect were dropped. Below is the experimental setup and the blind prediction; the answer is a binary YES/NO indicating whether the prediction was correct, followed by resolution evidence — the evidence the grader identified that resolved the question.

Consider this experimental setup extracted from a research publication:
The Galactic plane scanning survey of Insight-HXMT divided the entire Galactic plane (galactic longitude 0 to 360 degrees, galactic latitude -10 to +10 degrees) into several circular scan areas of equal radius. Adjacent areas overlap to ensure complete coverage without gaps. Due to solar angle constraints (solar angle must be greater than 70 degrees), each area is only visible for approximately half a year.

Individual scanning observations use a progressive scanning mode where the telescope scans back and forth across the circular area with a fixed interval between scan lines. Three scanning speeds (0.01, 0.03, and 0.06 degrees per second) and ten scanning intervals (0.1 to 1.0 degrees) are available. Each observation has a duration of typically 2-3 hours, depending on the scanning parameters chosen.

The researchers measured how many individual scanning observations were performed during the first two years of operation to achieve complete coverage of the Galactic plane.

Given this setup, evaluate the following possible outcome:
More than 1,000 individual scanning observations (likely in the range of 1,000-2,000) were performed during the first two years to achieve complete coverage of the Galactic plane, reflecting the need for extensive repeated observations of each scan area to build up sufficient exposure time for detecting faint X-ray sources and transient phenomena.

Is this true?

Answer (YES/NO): YES